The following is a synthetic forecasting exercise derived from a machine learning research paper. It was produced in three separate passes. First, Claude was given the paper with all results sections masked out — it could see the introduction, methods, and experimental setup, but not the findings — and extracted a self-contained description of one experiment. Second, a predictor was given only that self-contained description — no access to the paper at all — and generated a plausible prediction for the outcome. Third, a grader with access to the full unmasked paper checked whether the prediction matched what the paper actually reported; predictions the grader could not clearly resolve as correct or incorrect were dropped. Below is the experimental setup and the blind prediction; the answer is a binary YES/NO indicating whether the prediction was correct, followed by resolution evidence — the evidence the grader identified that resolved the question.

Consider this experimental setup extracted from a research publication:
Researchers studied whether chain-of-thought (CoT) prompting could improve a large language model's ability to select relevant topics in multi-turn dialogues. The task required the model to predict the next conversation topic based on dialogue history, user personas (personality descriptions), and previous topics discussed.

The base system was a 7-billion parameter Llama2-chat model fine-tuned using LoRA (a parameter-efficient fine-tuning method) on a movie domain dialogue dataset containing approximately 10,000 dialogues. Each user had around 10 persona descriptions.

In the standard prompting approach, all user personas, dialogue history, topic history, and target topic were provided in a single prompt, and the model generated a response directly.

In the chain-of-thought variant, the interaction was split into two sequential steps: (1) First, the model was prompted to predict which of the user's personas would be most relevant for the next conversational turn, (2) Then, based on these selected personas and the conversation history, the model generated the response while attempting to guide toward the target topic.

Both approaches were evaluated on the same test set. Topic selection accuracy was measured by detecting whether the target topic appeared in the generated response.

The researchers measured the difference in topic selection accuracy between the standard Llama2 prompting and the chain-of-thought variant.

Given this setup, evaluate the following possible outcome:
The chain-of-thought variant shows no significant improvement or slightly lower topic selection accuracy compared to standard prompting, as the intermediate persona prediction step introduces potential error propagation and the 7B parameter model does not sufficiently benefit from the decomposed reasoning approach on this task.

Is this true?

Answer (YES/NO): NO